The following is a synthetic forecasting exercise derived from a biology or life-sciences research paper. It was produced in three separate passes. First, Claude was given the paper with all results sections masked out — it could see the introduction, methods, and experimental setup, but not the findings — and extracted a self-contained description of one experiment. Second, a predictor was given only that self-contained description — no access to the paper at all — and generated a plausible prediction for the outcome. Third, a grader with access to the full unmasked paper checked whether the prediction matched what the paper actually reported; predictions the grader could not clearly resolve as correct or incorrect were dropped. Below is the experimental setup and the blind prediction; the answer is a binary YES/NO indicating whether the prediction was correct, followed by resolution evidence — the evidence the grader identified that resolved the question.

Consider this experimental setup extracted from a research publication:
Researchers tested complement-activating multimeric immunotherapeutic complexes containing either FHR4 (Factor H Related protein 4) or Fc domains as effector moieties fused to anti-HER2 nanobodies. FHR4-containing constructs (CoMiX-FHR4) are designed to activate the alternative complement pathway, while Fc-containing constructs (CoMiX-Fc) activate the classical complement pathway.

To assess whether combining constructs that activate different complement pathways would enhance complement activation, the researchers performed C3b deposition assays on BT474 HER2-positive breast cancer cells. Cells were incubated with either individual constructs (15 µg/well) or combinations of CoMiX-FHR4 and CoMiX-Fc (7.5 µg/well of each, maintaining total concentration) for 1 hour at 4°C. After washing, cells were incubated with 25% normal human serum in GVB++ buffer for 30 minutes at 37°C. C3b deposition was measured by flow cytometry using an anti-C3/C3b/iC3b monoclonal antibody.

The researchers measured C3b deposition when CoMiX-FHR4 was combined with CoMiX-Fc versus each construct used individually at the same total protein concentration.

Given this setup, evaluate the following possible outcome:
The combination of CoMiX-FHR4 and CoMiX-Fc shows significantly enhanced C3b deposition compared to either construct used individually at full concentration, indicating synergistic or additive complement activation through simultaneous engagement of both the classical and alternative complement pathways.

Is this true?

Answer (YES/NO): NO